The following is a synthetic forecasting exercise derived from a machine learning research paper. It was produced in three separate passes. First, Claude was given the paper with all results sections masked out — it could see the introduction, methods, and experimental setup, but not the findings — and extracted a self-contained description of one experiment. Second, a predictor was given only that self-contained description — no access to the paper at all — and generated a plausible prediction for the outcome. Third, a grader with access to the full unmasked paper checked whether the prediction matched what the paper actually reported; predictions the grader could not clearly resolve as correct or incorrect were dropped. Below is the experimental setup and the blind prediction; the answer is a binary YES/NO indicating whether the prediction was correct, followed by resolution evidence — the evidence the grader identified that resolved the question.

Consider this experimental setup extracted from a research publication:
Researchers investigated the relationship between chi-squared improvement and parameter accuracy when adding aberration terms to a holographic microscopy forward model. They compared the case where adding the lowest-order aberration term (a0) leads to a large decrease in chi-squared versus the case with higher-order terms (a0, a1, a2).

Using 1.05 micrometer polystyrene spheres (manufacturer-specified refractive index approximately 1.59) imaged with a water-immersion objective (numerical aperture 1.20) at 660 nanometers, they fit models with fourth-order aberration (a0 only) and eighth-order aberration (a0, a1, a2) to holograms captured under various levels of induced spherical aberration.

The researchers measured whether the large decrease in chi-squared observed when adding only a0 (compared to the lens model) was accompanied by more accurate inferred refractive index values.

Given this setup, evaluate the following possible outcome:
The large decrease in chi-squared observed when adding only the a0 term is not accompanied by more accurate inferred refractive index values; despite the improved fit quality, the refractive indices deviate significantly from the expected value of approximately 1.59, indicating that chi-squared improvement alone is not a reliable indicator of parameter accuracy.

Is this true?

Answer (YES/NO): YES